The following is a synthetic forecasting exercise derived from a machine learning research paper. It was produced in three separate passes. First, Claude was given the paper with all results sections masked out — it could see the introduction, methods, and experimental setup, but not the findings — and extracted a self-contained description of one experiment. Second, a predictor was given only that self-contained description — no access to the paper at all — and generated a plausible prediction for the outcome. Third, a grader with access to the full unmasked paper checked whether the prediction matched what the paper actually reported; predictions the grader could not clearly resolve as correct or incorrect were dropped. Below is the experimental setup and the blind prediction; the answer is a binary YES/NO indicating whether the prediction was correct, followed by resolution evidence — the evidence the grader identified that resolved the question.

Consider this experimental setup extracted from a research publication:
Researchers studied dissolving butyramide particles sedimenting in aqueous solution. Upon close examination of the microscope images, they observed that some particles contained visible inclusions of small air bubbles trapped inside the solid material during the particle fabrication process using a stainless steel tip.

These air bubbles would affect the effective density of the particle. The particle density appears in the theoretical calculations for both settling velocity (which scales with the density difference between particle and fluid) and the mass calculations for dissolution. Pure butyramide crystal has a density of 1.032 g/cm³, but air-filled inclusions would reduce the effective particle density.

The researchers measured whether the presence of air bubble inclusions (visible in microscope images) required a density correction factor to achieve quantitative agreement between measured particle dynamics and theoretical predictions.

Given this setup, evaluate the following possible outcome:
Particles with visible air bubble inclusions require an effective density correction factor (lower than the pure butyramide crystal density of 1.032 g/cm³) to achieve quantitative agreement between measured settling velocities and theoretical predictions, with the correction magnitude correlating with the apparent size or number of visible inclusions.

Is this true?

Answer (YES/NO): NO